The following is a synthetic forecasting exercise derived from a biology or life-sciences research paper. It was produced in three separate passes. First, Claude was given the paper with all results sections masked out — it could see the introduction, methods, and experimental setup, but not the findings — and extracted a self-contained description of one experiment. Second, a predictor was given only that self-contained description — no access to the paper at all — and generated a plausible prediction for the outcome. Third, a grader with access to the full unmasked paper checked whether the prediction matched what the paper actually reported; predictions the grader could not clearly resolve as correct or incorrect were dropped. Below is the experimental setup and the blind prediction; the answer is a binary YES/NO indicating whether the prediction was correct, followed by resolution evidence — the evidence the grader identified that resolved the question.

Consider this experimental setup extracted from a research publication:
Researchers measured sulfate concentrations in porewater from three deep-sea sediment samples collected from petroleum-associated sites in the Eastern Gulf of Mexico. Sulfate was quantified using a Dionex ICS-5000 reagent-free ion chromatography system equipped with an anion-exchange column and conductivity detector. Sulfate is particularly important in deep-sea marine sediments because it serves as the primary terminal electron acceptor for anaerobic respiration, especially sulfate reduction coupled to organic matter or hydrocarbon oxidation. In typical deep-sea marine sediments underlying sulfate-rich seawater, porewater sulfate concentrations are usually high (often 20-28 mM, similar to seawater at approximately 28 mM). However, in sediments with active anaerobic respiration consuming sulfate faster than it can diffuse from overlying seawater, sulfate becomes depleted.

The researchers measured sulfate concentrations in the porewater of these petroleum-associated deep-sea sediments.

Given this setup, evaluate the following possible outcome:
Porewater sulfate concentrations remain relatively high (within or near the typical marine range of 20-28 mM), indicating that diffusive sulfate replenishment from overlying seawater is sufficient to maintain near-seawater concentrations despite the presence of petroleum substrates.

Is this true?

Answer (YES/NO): YES